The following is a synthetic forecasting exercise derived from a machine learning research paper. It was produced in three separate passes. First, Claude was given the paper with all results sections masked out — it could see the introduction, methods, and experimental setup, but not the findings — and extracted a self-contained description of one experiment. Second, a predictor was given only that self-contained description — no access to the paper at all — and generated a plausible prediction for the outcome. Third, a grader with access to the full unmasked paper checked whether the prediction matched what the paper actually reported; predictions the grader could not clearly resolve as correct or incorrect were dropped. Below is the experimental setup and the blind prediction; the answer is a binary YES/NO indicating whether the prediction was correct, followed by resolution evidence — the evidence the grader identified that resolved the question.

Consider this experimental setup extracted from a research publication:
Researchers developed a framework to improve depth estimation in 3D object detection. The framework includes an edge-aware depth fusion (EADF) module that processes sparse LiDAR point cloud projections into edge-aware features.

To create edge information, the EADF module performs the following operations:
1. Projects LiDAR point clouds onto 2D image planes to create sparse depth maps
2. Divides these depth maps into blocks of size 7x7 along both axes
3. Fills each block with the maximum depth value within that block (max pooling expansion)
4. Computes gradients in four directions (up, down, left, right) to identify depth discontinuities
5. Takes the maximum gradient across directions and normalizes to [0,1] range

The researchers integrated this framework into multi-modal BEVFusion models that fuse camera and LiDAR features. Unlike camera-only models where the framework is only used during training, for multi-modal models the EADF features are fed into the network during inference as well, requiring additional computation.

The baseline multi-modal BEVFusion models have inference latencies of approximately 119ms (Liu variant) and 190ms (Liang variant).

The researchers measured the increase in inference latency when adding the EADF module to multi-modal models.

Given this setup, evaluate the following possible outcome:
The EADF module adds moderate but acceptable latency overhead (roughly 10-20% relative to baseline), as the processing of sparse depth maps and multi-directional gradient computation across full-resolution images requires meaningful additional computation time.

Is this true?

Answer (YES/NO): NO